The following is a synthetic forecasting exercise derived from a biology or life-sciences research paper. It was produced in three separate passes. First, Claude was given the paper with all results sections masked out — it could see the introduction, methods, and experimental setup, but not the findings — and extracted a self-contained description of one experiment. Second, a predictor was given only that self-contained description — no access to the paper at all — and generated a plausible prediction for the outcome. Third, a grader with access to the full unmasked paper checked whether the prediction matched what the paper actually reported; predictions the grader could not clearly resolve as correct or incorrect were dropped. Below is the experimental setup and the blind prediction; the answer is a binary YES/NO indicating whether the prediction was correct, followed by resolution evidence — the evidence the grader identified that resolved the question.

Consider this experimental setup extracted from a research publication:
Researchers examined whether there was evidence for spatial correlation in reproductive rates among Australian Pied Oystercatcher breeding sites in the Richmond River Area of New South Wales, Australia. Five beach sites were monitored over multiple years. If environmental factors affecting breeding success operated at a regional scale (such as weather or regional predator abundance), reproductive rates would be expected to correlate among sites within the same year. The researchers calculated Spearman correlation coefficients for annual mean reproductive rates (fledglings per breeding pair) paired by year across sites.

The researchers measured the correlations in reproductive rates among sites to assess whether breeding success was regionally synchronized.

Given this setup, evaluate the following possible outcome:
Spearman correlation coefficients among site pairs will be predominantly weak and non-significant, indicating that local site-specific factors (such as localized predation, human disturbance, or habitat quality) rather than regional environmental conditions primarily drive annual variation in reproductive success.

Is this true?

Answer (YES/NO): YES